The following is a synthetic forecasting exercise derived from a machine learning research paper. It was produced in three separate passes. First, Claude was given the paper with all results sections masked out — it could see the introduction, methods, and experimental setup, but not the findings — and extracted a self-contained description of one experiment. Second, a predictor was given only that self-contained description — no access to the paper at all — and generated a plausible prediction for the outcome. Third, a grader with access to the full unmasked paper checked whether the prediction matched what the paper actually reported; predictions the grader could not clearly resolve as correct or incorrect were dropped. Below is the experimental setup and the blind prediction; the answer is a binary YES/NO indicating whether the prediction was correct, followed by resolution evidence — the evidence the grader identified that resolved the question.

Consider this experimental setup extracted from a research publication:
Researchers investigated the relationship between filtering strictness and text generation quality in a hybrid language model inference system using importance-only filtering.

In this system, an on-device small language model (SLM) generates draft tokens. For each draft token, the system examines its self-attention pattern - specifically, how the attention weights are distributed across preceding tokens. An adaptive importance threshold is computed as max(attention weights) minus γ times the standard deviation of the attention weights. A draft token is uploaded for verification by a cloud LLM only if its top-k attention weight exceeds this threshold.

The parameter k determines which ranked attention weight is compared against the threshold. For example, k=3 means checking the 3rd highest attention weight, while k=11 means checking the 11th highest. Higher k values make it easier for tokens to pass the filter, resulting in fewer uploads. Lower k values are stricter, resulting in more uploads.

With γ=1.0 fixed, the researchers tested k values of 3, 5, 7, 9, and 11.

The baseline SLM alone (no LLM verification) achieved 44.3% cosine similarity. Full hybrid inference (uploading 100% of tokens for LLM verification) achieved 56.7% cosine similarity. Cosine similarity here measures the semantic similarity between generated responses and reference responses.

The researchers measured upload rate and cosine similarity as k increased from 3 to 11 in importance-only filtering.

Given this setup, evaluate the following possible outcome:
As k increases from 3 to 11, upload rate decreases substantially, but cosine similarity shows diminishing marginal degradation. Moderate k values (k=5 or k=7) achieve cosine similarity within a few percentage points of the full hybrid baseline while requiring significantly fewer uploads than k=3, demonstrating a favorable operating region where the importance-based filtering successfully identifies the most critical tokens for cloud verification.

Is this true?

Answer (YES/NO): NO